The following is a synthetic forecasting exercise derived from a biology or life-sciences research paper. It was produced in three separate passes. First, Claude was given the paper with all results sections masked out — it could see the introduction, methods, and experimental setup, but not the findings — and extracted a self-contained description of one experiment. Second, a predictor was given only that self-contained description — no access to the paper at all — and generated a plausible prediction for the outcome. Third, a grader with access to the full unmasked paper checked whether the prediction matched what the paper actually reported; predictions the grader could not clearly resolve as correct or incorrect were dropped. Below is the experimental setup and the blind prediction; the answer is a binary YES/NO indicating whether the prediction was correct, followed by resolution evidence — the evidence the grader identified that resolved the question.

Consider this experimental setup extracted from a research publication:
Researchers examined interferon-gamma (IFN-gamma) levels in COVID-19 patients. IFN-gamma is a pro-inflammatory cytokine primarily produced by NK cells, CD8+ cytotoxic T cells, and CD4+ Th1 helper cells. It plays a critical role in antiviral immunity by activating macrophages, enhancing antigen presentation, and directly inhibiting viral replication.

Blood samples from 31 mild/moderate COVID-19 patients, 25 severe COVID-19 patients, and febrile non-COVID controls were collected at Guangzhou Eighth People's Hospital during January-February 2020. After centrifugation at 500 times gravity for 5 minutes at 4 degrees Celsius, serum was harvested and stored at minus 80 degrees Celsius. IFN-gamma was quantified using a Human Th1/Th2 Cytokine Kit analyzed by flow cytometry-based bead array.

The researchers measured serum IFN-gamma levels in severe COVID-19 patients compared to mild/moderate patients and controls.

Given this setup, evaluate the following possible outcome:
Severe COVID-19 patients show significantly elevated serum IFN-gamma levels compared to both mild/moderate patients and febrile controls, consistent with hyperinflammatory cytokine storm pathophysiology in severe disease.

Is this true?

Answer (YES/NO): NO